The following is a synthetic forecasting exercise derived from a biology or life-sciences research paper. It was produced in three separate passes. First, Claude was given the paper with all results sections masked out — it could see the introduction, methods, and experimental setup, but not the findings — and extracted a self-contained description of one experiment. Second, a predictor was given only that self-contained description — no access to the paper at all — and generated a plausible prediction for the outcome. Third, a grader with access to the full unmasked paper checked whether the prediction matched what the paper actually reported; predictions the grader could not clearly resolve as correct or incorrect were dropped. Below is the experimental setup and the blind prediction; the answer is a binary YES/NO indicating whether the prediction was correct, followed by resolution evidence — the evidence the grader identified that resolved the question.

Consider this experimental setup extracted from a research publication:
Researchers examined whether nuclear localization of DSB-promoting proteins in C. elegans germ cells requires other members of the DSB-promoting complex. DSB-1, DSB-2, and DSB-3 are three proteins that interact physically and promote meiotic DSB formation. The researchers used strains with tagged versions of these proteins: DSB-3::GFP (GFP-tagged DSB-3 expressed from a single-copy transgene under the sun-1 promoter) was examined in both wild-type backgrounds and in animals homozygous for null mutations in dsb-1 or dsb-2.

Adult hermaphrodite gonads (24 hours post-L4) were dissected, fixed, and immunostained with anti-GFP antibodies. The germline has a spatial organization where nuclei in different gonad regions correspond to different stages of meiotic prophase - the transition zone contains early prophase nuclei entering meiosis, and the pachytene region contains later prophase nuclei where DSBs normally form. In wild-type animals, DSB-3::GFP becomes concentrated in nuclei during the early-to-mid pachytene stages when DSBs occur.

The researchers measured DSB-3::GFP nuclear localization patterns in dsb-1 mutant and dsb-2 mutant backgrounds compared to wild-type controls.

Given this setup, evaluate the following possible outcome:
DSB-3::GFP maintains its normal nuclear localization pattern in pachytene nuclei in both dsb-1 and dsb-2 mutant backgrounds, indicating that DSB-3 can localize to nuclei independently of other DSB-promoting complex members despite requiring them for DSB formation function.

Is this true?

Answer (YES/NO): NO